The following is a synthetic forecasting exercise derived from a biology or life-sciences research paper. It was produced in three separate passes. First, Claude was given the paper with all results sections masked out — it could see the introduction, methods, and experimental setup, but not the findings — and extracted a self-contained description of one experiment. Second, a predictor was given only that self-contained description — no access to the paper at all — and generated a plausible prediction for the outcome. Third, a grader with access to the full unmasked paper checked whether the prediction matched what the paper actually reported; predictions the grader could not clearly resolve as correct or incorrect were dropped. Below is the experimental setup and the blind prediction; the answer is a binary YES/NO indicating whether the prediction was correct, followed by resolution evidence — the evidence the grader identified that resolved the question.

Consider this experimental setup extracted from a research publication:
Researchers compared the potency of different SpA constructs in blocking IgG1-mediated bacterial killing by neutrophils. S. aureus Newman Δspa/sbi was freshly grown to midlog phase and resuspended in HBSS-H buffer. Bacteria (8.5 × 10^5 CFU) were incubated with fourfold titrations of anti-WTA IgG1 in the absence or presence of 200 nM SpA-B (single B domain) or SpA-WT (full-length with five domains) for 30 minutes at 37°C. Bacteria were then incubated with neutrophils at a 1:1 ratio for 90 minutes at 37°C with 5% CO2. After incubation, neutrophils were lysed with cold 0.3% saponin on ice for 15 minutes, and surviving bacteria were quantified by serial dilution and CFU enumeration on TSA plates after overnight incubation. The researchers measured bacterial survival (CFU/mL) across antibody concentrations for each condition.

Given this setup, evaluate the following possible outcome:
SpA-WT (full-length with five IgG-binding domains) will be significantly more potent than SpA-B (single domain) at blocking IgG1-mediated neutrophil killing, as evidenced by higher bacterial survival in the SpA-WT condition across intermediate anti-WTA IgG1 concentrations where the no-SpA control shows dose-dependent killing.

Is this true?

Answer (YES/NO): YES